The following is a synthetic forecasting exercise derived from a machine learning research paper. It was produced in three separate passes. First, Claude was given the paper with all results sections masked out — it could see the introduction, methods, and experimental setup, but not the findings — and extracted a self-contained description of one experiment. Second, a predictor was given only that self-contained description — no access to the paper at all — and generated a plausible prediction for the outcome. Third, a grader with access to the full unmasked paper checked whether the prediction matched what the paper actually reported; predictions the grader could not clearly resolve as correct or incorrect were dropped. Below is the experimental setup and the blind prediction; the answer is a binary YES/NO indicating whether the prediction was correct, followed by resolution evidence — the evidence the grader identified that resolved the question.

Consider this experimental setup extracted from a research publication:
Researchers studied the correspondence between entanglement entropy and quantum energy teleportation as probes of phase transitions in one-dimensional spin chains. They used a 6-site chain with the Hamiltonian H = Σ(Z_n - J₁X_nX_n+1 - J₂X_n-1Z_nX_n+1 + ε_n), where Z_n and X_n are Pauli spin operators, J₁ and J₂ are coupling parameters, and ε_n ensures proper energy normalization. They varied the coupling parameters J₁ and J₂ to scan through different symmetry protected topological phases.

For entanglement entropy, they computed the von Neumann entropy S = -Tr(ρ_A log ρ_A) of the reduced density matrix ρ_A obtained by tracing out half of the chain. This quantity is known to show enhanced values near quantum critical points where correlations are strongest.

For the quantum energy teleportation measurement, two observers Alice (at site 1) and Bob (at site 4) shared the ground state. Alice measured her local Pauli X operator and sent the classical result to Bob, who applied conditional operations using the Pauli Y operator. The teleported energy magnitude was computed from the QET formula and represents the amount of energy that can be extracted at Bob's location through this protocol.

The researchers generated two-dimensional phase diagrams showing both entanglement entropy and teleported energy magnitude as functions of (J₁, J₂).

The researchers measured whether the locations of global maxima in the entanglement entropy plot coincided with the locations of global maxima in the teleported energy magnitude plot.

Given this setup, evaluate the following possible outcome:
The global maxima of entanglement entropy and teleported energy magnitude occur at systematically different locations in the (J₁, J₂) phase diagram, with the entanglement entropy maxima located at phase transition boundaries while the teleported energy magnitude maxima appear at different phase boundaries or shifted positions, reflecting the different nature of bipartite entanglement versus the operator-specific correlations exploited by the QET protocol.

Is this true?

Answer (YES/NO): NO